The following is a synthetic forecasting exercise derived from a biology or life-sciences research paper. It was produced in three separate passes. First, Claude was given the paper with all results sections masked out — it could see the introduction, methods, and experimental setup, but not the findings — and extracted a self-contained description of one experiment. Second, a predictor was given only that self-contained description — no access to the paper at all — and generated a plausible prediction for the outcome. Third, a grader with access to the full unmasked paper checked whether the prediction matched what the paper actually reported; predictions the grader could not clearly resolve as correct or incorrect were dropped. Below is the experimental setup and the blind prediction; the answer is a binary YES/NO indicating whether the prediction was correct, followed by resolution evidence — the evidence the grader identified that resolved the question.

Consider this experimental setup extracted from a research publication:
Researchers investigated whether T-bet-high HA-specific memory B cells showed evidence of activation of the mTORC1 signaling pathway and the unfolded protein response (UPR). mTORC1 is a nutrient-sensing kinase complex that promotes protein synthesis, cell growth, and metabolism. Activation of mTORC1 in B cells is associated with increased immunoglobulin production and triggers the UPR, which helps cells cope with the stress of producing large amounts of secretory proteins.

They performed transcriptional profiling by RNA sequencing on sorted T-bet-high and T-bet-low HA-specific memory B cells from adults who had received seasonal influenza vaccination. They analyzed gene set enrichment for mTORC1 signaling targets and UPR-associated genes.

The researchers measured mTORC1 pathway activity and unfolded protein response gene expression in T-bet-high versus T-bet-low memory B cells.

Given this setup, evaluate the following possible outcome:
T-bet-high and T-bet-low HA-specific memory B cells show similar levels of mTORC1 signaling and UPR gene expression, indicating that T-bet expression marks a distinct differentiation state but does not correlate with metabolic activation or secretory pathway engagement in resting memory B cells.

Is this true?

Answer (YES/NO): NO